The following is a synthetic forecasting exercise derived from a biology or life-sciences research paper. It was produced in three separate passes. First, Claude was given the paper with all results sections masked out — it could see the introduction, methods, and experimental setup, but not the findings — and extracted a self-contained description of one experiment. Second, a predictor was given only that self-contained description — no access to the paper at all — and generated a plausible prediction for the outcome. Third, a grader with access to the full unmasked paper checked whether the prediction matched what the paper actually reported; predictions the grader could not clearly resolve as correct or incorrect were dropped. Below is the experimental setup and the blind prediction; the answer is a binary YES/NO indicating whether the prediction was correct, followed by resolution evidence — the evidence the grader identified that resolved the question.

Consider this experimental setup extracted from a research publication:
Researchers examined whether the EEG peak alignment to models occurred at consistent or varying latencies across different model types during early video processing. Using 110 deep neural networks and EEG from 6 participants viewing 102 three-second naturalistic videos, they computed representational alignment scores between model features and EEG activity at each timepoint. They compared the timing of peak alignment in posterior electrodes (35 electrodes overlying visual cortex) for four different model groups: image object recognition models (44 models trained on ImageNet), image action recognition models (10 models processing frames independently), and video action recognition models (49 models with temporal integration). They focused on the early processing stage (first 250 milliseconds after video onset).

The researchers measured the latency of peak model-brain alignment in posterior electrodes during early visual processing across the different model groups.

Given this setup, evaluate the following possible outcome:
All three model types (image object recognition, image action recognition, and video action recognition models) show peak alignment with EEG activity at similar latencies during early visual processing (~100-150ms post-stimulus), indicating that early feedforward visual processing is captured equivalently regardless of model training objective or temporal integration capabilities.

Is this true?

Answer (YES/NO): NO